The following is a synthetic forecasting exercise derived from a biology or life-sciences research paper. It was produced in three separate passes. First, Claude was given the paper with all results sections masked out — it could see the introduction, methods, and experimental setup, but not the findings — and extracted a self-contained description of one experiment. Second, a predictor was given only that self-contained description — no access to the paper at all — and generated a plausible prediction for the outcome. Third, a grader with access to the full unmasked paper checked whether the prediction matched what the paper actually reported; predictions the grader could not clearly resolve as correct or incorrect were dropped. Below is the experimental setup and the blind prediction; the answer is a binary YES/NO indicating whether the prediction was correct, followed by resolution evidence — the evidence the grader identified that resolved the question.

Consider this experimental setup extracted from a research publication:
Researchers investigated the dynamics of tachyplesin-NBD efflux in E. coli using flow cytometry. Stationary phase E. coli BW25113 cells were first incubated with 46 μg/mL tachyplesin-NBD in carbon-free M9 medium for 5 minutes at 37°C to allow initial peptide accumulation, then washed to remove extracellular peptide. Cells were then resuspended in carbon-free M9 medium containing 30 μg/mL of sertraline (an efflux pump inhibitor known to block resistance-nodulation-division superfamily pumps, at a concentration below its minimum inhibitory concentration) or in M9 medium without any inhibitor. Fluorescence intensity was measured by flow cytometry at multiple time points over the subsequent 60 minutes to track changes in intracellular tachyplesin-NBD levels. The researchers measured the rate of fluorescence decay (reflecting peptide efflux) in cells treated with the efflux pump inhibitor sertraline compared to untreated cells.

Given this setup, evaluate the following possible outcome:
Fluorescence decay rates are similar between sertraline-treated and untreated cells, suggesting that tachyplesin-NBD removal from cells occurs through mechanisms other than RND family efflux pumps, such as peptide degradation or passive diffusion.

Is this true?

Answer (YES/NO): NO